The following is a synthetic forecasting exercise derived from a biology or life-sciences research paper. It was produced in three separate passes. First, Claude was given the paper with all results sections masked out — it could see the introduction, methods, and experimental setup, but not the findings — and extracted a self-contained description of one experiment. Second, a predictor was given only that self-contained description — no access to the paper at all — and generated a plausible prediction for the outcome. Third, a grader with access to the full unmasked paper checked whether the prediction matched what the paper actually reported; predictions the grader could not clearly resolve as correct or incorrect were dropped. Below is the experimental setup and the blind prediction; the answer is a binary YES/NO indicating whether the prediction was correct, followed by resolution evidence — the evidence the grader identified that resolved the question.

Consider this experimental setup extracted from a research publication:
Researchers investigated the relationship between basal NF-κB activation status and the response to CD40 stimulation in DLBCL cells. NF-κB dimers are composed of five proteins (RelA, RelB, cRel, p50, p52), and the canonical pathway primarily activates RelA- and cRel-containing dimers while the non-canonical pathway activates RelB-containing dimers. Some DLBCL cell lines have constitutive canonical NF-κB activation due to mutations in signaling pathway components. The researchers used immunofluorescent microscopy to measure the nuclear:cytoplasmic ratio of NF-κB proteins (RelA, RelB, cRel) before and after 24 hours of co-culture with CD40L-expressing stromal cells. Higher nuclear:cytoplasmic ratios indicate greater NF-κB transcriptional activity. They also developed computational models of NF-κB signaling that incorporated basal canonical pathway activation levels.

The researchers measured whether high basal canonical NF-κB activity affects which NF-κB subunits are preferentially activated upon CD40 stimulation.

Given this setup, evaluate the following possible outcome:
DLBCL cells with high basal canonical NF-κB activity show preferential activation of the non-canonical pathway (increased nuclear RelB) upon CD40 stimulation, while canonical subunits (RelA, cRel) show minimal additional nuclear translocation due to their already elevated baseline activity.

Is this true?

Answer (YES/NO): NO